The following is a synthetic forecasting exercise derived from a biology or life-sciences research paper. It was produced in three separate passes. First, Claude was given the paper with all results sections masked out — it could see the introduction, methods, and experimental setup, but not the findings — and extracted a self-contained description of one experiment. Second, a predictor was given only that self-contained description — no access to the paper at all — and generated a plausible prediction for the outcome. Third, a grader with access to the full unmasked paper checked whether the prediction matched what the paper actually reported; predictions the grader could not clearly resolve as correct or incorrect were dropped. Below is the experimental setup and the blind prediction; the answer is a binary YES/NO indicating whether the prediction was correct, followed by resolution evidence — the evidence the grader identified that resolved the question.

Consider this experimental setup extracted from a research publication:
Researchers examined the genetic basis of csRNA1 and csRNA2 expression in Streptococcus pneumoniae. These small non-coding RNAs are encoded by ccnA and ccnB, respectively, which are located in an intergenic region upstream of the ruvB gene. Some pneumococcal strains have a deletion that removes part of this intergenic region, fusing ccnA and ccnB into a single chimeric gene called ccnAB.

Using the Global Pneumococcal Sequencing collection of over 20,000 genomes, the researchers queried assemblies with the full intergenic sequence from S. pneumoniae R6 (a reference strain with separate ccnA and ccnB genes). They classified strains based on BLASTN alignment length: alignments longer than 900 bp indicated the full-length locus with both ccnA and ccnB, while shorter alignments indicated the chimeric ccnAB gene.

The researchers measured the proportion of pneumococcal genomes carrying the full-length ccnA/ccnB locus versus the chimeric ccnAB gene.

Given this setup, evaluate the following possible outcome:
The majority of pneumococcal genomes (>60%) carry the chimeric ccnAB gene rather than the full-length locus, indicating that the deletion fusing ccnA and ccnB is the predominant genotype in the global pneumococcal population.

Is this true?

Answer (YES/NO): NO